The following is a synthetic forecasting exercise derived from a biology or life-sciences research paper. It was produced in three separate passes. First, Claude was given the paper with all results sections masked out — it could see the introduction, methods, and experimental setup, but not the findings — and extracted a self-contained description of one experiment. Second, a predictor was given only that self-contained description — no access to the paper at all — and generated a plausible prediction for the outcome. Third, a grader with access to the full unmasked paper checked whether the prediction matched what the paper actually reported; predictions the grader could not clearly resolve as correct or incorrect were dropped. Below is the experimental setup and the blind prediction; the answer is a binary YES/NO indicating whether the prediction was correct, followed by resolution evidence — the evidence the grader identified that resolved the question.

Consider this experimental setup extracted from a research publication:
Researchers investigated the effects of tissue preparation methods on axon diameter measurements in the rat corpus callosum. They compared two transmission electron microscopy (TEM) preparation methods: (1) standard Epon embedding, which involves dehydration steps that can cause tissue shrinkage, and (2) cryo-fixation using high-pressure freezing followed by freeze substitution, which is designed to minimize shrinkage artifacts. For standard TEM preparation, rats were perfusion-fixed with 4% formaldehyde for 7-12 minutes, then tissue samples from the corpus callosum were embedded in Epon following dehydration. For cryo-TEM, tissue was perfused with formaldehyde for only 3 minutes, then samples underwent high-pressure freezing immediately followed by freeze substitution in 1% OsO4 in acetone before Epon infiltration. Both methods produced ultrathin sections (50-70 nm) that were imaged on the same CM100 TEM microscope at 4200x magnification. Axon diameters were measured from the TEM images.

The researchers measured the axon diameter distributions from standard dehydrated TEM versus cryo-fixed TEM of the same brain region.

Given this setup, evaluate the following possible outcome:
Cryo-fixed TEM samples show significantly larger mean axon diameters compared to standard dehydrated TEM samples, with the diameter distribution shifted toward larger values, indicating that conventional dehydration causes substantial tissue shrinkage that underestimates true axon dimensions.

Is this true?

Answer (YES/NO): YES